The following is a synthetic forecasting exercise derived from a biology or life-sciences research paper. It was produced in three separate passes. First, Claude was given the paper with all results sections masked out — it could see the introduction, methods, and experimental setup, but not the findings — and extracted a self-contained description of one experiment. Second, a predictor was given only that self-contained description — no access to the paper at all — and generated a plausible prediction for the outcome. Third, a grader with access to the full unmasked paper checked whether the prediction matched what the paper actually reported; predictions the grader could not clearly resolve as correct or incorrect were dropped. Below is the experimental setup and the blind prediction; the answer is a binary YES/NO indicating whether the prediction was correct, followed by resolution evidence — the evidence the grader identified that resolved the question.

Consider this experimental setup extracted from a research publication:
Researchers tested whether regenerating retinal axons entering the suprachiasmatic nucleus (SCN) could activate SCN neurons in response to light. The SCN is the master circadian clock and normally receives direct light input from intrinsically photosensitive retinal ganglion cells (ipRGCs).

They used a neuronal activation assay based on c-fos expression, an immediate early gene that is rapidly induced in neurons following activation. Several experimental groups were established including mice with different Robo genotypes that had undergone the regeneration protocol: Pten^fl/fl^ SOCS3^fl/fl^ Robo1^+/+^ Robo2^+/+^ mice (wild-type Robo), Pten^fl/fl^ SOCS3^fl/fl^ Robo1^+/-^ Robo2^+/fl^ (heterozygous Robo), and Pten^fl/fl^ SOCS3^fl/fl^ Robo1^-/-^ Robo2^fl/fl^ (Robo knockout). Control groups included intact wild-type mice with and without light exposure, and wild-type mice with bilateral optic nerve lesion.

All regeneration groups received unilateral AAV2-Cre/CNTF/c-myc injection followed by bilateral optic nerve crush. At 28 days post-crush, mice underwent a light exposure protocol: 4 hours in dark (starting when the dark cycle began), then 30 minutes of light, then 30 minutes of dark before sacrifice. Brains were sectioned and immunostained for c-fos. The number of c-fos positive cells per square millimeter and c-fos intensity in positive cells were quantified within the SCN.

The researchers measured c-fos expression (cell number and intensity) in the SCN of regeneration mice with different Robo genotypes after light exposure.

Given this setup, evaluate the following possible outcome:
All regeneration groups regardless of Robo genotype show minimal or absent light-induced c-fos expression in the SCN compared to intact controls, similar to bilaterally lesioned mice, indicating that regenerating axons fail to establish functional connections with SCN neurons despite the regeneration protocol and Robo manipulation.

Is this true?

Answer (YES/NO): NO